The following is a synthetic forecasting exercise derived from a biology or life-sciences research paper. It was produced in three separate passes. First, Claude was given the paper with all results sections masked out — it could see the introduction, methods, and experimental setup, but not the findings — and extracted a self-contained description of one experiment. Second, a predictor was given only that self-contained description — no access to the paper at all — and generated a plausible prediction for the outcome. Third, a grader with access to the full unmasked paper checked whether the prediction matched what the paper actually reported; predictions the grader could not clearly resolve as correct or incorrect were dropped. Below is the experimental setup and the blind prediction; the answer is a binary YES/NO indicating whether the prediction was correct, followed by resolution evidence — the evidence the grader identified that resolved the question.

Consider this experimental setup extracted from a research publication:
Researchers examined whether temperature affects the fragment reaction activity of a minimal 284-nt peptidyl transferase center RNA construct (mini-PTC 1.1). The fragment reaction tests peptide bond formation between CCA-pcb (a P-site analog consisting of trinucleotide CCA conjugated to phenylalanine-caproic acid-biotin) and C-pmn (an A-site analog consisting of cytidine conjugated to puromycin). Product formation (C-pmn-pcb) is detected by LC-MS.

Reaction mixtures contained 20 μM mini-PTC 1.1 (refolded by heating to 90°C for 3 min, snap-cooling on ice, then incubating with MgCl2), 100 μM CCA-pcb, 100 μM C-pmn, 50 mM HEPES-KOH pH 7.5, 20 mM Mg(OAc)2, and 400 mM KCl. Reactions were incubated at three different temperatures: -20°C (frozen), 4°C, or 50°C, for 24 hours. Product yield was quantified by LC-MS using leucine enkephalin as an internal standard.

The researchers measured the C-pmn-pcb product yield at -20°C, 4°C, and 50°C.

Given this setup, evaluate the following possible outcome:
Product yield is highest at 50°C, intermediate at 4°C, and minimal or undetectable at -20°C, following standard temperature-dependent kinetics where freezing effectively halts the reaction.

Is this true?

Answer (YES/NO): NO